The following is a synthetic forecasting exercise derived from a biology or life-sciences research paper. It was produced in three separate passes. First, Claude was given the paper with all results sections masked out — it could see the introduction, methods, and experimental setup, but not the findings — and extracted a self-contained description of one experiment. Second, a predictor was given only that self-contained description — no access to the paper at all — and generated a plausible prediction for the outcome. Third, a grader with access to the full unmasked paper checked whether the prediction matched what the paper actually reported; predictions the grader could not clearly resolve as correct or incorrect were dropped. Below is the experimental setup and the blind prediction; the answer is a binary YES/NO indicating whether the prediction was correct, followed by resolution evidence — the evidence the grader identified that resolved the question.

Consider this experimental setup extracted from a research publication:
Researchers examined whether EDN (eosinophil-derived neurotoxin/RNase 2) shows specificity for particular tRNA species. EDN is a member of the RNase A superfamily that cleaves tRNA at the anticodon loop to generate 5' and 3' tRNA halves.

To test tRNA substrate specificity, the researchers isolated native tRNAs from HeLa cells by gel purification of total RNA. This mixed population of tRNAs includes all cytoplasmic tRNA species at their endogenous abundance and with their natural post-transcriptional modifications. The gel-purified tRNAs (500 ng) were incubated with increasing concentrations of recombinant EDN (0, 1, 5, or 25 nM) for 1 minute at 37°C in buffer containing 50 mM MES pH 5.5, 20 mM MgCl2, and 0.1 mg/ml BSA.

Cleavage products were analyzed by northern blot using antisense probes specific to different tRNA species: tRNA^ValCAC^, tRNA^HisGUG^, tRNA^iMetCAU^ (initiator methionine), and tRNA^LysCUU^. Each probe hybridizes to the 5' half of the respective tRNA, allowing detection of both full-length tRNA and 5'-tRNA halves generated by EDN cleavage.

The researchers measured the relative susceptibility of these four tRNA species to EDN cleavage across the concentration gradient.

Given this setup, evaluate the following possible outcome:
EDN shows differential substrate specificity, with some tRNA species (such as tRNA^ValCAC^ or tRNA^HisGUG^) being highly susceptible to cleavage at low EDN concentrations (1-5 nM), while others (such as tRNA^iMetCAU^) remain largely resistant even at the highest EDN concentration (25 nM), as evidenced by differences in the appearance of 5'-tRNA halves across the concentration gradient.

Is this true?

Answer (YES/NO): NO